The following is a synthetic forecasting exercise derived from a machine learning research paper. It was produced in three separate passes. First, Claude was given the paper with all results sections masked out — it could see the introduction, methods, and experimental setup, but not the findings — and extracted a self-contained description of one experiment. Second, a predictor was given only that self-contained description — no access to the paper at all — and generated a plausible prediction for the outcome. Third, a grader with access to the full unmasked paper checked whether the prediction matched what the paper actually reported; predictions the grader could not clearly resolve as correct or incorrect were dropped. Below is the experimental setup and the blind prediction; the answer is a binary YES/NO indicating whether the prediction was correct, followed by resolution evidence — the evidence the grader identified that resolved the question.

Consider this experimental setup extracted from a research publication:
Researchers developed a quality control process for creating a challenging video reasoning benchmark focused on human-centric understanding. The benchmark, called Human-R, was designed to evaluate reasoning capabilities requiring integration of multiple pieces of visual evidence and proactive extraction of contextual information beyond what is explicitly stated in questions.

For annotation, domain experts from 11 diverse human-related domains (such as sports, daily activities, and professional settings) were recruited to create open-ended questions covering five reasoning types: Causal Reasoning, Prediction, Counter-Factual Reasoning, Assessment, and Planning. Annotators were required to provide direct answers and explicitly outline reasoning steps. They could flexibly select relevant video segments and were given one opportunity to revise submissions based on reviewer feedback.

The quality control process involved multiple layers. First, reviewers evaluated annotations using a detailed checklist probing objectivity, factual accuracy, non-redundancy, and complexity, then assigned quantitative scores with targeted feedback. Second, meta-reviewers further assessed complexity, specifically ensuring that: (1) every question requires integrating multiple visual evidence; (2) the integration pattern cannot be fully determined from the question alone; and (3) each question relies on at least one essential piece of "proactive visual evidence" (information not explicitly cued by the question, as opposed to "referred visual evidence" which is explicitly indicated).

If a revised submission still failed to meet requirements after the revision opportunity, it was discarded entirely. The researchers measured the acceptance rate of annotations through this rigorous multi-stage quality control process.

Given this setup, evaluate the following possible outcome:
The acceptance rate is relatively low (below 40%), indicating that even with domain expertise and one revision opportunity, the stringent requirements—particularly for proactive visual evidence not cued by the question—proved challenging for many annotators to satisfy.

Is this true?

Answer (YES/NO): YES